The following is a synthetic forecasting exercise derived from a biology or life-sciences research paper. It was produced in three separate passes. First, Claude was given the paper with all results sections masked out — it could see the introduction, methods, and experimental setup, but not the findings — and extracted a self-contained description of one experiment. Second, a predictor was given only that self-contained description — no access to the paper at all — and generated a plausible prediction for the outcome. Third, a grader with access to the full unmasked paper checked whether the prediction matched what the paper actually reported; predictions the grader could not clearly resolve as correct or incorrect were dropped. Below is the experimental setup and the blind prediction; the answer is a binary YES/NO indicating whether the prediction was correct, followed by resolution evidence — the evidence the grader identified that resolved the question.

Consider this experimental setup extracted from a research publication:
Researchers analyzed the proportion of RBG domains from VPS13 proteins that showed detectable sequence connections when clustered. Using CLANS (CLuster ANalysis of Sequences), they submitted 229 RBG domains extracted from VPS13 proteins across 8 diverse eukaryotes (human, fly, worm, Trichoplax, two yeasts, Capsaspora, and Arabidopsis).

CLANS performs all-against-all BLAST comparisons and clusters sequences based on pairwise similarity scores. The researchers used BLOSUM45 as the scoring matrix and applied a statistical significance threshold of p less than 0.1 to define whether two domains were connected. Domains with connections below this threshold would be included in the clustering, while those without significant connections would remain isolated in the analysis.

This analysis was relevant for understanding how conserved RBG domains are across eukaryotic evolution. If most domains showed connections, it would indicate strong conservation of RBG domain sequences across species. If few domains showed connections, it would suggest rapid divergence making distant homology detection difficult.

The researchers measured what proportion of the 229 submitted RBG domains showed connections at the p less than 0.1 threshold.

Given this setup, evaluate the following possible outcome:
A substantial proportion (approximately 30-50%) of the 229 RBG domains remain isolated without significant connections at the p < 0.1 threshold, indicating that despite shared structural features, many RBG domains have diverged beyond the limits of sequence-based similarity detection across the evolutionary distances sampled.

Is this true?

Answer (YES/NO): NO